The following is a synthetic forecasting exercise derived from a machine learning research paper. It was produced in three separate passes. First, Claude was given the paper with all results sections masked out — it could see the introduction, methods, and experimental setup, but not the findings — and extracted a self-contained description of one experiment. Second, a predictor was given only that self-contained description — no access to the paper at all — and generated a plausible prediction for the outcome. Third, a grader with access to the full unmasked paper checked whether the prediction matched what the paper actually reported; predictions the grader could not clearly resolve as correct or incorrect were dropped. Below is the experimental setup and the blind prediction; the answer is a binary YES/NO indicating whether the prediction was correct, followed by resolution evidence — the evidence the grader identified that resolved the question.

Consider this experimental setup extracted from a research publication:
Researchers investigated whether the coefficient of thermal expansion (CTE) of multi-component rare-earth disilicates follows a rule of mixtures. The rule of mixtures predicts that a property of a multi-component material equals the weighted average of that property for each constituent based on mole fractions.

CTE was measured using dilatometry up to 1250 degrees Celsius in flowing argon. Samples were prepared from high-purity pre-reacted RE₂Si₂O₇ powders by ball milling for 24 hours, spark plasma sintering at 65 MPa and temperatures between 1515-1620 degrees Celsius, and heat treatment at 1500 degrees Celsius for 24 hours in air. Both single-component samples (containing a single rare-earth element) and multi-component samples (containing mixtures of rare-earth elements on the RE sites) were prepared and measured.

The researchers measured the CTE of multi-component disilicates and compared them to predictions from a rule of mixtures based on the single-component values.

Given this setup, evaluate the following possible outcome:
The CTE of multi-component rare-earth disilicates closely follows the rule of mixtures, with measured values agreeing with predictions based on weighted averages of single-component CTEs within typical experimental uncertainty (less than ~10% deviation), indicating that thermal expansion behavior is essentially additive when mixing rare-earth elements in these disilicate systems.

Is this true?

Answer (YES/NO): NO